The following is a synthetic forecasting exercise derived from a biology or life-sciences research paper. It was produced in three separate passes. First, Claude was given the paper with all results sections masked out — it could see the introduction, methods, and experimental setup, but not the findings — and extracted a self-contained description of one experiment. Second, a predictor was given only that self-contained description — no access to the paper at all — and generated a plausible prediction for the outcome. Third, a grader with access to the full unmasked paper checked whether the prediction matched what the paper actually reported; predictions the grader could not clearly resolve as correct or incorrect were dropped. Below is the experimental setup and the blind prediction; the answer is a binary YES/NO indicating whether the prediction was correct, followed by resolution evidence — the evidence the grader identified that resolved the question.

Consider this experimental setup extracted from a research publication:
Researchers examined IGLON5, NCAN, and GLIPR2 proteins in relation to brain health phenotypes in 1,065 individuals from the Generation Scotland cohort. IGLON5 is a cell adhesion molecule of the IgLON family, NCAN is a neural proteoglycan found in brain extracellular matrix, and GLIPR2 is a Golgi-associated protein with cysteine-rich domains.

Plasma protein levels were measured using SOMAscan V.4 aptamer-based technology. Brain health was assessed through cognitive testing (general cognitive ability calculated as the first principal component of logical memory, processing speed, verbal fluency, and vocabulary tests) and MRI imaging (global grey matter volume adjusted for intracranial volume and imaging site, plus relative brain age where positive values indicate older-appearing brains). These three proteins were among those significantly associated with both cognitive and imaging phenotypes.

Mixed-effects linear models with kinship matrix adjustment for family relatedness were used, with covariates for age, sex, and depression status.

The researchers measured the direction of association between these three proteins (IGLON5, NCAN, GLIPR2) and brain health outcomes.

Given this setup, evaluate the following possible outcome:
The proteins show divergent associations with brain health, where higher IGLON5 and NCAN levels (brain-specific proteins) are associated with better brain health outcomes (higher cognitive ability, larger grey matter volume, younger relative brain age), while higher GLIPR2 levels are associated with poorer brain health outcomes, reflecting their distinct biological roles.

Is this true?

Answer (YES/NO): NO